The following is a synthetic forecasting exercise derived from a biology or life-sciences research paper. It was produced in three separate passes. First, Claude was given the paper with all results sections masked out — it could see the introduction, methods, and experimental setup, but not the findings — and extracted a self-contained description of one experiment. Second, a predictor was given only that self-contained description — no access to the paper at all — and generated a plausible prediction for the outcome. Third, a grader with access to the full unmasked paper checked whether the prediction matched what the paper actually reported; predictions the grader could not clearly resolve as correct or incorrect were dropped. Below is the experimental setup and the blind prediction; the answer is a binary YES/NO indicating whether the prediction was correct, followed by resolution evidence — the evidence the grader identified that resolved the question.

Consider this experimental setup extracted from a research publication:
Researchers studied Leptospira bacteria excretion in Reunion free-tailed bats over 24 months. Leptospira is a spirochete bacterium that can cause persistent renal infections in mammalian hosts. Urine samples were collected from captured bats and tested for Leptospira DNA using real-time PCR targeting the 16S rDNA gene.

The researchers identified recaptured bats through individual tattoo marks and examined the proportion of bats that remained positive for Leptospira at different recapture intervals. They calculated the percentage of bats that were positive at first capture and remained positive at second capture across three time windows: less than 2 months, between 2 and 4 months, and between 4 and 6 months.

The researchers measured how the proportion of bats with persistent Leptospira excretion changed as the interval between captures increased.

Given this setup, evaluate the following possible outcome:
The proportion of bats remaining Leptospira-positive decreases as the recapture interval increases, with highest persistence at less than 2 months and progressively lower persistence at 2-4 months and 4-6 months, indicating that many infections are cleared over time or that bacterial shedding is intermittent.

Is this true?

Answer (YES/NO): NO